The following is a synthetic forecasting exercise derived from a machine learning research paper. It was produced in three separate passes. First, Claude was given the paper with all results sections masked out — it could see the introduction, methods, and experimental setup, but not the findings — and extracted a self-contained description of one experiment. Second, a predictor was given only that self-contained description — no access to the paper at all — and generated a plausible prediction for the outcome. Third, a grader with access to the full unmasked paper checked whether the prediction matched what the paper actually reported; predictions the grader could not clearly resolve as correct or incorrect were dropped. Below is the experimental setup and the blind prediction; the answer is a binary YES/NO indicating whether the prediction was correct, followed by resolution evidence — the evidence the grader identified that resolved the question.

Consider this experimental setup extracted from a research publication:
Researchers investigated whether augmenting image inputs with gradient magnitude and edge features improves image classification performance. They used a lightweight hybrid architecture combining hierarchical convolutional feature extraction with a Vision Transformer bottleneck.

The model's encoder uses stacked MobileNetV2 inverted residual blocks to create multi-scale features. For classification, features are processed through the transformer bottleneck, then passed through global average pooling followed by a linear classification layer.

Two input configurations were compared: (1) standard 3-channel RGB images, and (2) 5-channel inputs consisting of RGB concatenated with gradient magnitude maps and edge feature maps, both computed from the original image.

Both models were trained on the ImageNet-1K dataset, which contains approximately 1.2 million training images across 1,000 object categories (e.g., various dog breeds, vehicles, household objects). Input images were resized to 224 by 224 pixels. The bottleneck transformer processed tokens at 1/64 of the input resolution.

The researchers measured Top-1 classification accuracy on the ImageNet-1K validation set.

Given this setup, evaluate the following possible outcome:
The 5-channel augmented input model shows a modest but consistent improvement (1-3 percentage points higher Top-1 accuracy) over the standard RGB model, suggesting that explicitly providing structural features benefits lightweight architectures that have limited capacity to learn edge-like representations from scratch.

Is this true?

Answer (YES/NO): NO